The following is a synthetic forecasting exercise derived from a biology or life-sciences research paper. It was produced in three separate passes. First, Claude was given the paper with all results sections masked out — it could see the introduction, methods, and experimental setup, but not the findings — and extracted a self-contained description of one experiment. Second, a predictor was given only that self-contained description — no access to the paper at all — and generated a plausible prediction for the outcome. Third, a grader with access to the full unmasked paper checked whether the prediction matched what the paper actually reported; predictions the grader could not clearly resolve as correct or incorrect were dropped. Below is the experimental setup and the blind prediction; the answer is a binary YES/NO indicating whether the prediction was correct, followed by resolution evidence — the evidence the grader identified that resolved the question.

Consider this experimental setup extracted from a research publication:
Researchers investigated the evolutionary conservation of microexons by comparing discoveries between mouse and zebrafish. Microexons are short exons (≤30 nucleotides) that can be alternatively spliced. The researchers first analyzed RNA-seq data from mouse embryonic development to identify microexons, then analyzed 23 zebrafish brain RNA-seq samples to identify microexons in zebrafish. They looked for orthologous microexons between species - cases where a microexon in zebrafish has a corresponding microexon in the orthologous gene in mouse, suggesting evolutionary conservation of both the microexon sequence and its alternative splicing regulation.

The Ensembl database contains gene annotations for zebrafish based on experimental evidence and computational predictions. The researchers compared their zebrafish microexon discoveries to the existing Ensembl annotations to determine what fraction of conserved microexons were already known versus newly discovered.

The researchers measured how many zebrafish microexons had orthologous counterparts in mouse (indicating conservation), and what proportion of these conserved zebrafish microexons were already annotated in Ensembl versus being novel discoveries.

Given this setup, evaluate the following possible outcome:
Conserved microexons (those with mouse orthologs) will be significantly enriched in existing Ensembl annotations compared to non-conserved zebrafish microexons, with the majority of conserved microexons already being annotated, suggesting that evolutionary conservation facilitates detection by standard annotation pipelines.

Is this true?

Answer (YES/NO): YES